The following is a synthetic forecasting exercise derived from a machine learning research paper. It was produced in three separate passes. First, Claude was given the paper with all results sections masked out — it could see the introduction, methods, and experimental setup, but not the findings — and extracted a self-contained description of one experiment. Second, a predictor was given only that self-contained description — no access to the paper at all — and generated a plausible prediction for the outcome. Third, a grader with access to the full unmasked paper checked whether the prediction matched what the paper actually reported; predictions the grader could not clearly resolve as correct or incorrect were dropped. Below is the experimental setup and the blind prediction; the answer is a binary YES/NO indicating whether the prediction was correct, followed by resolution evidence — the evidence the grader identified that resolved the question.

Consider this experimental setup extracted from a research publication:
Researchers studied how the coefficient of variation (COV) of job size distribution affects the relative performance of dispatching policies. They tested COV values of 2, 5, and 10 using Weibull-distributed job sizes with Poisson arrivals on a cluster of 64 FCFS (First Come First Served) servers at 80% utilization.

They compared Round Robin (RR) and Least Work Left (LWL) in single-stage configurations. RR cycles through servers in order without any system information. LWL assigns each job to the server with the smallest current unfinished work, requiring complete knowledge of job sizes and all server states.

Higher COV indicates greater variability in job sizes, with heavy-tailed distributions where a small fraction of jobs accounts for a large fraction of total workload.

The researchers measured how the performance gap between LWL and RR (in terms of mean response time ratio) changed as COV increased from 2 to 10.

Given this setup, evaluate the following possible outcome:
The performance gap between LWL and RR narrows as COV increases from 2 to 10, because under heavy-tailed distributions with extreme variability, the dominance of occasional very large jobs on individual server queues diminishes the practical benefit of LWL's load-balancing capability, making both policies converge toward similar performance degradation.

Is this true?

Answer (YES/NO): NO